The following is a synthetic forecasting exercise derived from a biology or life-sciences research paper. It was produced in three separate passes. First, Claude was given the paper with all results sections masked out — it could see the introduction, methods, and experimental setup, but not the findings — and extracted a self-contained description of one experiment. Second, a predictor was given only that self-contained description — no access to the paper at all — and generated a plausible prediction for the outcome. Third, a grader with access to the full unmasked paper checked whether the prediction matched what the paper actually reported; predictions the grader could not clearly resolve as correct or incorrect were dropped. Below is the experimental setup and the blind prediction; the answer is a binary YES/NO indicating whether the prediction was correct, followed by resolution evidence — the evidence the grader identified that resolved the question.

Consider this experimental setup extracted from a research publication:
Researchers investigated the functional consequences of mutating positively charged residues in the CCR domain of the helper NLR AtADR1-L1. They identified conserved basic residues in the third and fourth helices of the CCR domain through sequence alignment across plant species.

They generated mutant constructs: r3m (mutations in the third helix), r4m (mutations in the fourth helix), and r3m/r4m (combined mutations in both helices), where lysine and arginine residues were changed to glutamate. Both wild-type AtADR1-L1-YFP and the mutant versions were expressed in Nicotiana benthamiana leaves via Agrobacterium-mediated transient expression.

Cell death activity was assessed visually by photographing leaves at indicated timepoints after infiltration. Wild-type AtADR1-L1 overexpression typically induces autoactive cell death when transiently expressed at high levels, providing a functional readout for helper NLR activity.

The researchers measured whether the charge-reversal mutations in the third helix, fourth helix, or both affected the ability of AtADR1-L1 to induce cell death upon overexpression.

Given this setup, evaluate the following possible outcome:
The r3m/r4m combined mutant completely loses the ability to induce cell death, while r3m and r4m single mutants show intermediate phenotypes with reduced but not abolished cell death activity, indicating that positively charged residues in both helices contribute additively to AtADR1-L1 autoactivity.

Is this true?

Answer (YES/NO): YES